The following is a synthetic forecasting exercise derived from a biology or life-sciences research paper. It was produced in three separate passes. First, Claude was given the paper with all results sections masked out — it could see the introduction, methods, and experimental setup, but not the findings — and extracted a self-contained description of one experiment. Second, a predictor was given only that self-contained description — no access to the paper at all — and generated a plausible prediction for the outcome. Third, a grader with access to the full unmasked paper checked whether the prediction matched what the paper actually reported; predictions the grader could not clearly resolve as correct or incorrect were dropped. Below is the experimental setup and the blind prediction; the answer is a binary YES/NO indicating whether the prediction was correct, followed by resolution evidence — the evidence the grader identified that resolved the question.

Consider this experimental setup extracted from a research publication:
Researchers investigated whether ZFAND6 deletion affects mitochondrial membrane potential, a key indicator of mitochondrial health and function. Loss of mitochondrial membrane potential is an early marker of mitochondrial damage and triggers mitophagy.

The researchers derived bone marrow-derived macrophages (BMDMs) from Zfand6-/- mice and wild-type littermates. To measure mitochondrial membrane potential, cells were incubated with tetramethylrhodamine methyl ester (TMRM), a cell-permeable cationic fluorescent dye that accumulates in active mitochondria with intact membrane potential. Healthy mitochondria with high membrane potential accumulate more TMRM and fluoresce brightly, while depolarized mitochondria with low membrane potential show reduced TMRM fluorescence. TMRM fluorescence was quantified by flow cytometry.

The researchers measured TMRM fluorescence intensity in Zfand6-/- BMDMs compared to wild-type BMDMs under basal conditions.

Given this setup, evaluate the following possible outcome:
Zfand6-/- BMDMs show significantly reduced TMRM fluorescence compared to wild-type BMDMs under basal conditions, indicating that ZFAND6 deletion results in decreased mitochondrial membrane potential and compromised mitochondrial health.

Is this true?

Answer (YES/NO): YES